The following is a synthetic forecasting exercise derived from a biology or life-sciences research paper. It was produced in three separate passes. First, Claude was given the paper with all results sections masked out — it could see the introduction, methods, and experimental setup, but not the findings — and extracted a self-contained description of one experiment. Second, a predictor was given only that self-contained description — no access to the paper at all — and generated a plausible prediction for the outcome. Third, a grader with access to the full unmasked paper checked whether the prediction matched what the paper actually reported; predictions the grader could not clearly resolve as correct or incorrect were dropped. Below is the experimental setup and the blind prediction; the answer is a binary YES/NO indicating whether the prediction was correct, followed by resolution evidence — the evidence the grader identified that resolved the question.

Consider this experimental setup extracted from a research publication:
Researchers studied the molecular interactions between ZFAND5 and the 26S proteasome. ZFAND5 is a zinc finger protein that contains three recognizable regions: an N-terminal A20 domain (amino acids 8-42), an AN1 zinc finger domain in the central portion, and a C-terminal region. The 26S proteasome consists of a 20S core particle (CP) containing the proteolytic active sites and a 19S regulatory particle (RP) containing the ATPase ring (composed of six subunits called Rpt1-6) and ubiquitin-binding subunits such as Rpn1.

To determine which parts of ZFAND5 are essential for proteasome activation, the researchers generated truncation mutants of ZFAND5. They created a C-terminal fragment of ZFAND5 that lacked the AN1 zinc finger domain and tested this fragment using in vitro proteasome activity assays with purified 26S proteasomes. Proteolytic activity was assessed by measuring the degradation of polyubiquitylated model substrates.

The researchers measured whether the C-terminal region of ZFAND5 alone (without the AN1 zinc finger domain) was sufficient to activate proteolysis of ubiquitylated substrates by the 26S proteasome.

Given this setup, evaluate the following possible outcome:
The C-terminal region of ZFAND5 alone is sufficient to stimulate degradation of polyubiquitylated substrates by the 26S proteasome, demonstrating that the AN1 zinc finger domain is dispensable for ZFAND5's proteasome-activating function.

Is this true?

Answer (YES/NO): NO